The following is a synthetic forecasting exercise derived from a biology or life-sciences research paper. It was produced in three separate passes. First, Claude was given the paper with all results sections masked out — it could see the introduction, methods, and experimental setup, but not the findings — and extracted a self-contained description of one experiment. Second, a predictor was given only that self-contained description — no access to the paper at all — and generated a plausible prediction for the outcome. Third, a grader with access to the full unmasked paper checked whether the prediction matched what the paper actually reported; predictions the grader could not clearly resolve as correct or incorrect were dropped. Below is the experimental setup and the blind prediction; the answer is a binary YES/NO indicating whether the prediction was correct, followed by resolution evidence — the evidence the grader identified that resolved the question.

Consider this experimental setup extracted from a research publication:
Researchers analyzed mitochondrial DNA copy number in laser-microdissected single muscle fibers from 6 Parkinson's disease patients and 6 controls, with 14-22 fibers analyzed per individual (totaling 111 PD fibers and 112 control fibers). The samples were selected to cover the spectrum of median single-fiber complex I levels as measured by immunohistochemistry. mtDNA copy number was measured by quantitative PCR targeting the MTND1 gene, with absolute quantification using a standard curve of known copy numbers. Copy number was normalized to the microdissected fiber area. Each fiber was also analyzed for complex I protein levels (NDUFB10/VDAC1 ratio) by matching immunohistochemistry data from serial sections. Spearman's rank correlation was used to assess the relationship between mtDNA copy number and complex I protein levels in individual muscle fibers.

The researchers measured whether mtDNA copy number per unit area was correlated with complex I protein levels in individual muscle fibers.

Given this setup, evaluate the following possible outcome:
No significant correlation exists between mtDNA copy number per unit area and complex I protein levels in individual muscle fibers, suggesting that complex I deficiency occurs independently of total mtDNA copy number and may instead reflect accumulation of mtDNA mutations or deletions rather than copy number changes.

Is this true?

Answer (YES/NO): NO